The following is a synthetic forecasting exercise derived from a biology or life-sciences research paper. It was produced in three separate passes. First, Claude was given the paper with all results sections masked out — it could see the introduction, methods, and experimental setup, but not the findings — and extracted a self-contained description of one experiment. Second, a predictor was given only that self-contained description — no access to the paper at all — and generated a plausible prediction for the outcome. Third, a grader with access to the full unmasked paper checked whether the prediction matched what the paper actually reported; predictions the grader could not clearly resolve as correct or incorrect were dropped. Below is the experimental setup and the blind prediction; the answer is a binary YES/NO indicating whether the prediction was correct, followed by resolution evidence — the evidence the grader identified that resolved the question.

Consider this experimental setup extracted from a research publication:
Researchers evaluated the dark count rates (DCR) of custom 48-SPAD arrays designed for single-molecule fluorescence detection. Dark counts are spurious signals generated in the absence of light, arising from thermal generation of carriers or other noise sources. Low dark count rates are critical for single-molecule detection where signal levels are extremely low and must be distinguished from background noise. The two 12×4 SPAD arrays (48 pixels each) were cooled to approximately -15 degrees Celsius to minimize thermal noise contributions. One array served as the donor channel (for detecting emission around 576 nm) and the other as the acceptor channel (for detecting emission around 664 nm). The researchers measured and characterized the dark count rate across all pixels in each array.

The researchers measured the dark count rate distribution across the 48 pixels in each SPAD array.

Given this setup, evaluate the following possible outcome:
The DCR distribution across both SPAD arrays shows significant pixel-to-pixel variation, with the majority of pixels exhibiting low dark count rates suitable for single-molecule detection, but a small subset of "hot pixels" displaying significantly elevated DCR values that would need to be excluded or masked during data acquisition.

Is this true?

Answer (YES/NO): NO